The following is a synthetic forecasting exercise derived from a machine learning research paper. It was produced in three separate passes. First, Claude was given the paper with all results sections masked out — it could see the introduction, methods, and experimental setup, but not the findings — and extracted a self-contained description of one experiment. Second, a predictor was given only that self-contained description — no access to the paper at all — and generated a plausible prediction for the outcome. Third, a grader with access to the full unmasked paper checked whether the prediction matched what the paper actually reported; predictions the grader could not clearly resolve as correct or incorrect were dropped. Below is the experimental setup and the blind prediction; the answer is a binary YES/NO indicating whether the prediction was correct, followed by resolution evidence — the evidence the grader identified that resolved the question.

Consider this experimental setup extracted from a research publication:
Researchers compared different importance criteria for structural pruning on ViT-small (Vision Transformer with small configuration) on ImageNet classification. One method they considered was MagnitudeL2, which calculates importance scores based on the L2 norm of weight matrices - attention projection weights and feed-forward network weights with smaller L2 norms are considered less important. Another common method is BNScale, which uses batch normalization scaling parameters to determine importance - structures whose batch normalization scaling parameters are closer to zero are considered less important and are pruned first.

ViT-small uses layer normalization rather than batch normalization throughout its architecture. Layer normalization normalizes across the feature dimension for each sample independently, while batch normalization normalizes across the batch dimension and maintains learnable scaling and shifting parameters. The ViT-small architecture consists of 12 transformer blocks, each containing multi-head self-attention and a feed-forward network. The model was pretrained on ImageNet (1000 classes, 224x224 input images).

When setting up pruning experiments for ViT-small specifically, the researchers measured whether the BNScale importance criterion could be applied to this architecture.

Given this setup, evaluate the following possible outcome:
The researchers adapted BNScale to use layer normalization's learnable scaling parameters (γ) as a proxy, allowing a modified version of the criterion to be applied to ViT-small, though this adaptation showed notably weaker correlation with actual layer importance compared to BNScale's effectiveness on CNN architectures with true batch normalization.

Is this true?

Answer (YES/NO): NO